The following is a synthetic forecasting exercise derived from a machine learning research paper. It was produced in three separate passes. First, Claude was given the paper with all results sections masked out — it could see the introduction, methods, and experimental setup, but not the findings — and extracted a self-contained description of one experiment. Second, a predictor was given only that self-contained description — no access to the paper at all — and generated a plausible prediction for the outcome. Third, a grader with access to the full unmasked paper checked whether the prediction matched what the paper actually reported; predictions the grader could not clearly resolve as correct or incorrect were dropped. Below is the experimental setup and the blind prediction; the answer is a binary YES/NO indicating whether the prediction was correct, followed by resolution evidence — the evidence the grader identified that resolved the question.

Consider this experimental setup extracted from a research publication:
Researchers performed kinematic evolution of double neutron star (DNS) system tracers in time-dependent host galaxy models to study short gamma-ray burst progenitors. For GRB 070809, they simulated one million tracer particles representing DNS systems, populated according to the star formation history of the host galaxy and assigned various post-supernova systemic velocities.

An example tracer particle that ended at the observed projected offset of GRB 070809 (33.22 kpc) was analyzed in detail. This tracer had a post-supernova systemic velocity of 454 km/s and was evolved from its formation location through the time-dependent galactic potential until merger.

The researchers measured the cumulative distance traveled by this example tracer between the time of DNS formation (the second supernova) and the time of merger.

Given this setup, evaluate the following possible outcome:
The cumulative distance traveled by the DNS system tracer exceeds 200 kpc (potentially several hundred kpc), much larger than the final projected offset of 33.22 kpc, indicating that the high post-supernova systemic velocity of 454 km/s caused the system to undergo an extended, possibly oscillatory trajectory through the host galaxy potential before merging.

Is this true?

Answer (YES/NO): YES